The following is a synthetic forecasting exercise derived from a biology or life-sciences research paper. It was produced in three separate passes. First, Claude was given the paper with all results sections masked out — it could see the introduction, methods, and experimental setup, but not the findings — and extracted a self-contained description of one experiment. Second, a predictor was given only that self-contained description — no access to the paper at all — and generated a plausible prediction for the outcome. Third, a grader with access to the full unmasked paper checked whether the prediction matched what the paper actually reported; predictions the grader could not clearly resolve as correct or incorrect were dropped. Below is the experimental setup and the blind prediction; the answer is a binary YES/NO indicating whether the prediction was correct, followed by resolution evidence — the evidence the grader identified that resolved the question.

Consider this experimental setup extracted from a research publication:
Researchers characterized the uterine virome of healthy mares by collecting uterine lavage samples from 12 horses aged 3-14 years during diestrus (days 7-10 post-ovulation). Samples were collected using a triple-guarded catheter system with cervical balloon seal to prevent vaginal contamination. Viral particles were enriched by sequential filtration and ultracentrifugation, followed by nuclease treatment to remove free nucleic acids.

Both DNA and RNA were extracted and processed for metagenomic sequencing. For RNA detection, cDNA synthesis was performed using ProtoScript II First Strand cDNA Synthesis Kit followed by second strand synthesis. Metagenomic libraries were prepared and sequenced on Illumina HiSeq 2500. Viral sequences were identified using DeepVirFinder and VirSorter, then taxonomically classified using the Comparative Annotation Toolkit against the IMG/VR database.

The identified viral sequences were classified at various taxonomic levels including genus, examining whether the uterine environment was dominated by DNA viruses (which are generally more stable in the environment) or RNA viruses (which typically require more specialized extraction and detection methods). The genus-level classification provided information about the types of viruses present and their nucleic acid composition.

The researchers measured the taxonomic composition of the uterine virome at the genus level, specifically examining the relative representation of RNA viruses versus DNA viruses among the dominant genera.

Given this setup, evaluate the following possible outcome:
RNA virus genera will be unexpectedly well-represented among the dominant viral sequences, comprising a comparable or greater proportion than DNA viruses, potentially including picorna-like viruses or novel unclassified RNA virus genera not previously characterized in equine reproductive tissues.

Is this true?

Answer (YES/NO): NO